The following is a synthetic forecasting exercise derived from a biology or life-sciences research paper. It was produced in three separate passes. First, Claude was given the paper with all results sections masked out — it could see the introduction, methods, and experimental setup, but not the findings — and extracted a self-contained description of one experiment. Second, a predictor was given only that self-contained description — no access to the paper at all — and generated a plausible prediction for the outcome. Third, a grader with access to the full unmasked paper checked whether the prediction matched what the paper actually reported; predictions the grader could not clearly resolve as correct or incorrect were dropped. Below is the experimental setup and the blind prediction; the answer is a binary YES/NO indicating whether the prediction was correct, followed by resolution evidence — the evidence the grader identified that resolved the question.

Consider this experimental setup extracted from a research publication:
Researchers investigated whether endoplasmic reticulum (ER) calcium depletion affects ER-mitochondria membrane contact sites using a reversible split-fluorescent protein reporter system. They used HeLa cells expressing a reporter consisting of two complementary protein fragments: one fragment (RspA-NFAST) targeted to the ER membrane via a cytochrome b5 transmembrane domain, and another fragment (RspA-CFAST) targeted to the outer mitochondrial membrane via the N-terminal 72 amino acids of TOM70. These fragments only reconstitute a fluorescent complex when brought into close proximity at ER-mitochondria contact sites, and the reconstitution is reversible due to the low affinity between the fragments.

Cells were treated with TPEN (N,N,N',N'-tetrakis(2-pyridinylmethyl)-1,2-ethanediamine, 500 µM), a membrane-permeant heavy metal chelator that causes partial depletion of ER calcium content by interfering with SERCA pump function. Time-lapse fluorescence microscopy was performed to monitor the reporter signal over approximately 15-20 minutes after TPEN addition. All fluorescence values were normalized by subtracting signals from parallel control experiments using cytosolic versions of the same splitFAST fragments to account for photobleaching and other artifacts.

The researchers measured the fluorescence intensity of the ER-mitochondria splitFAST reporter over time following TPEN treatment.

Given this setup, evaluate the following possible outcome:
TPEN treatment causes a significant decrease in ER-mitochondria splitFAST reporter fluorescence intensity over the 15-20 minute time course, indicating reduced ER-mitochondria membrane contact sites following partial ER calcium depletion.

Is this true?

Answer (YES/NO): NO